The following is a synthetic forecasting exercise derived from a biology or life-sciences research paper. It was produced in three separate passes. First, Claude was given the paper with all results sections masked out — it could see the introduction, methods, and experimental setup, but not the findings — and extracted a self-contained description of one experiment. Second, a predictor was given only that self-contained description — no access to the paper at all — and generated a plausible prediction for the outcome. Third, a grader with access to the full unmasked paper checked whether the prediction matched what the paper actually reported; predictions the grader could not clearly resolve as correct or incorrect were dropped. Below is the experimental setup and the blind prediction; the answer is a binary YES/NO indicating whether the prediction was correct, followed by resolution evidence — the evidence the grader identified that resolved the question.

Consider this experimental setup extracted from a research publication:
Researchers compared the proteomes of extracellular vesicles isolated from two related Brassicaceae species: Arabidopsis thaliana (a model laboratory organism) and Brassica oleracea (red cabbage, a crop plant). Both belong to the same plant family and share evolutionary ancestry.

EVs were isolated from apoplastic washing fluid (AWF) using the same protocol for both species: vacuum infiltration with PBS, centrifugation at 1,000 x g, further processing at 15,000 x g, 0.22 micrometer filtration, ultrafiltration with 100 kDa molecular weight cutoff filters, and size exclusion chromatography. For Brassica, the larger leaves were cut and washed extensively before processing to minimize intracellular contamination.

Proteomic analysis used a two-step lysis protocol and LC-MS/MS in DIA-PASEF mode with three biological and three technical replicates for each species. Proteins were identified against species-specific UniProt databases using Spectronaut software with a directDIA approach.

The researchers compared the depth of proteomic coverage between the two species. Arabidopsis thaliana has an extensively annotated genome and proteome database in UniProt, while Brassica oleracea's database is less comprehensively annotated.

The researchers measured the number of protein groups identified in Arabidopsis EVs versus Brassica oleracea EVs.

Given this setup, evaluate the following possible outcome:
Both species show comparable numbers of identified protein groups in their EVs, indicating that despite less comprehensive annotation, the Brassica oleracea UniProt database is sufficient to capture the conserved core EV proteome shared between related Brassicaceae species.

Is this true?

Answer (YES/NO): NO